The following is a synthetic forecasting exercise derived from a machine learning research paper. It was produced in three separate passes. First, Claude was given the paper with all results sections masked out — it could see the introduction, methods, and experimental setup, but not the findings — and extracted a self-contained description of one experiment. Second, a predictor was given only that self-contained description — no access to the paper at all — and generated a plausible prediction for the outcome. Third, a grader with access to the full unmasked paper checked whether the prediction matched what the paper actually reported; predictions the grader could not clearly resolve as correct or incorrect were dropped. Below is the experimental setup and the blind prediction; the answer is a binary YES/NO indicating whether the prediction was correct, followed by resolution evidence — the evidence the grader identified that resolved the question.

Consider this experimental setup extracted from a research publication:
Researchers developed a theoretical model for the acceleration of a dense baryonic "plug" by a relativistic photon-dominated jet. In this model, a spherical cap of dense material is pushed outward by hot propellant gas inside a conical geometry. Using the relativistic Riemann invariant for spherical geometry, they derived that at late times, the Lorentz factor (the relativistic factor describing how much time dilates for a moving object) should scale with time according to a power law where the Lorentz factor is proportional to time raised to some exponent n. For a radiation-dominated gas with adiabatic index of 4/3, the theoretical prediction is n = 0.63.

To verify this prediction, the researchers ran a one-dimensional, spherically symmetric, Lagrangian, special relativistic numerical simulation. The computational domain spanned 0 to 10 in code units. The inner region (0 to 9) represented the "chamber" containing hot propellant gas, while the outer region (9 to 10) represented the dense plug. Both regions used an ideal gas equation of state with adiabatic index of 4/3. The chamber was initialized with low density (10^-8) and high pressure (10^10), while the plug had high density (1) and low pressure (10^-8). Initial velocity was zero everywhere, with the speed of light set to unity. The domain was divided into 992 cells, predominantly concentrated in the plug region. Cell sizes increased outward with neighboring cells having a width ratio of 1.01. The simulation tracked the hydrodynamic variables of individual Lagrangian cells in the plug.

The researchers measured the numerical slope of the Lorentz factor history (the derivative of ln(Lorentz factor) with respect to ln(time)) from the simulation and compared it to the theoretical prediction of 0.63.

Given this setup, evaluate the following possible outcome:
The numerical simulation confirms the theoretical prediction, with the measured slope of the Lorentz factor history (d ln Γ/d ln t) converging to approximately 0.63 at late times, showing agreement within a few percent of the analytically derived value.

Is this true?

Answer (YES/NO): NO